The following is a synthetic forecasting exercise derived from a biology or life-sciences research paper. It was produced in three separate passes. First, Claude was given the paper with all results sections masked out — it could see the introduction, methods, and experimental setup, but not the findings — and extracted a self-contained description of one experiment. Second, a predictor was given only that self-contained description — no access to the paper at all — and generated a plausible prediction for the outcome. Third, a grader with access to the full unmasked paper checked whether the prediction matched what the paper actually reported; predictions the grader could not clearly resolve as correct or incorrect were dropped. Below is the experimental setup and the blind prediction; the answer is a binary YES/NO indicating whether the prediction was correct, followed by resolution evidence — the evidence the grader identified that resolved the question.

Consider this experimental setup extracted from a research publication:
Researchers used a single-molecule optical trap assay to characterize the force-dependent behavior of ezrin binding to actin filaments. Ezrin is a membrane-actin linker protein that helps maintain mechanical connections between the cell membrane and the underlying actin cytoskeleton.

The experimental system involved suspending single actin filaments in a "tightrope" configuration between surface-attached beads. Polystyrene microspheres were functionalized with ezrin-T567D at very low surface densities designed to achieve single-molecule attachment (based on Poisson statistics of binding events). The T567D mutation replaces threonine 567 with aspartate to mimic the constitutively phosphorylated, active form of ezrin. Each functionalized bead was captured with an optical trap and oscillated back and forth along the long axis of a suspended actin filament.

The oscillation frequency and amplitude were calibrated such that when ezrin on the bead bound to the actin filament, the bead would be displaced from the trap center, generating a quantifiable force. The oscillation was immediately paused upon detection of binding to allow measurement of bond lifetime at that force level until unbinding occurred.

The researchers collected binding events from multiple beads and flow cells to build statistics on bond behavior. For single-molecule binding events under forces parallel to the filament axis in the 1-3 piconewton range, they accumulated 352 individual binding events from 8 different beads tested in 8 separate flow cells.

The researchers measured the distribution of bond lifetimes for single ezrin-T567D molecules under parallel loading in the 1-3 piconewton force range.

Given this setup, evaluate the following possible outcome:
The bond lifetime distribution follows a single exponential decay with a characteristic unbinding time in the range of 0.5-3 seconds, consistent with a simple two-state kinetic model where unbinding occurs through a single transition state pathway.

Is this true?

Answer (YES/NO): NO